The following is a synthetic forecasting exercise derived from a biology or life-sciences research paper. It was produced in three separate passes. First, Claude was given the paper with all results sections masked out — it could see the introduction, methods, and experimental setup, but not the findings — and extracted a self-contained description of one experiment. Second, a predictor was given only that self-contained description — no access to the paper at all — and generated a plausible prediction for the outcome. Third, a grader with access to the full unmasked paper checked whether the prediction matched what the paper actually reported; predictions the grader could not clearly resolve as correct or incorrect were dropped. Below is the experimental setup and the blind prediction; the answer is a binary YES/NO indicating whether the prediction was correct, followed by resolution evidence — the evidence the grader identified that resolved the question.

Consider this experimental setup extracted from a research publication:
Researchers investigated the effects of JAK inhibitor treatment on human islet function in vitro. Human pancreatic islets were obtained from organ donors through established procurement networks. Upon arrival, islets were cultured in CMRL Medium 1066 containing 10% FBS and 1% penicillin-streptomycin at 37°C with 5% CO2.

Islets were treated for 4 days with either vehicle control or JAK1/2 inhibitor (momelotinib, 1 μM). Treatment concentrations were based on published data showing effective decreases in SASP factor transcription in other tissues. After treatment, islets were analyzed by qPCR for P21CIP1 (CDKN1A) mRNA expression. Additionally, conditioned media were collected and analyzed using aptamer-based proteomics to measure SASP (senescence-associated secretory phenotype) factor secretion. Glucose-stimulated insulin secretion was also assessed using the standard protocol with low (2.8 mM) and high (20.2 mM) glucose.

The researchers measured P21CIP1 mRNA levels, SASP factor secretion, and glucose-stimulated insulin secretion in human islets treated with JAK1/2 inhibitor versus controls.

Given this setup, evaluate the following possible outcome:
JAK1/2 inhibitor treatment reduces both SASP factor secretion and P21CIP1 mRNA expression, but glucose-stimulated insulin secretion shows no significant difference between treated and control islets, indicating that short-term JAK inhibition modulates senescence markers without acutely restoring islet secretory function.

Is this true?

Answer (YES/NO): NO